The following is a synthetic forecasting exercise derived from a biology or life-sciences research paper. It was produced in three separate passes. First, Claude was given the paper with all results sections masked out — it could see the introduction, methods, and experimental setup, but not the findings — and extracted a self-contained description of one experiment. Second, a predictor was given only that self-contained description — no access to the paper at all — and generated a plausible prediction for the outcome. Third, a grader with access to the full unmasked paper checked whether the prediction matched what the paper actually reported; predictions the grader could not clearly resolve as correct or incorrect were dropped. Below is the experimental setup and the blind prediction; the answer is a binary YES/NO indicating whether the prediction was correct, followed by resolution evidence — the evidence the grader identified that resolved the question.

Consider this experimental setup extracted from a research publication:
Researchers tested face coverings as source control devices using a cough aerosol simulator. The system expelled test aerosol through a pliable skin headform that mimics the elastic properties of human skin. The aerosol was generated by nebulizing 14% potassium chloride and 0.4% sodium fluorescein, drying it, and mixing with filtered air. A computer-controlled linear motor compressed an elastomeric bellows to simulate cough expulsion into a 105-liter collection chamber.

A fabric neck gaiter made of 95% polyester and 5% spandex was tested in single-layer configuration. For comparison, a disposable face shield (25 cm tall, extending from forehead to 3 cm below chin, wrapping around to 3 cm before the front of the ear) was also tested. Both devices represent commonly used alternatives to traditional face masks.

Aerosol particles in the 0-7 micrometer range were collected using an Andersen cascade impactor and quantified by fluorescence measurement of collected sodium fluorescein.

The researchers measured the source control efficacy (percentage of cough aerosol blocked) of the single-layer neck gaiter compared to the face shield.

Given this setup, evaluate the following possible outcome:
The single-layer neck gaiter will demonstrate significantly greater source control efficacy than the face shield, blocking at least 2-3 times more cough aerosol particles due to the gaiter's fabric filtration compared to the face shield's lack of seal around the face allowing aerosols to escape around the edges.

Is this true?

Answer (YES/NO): YES